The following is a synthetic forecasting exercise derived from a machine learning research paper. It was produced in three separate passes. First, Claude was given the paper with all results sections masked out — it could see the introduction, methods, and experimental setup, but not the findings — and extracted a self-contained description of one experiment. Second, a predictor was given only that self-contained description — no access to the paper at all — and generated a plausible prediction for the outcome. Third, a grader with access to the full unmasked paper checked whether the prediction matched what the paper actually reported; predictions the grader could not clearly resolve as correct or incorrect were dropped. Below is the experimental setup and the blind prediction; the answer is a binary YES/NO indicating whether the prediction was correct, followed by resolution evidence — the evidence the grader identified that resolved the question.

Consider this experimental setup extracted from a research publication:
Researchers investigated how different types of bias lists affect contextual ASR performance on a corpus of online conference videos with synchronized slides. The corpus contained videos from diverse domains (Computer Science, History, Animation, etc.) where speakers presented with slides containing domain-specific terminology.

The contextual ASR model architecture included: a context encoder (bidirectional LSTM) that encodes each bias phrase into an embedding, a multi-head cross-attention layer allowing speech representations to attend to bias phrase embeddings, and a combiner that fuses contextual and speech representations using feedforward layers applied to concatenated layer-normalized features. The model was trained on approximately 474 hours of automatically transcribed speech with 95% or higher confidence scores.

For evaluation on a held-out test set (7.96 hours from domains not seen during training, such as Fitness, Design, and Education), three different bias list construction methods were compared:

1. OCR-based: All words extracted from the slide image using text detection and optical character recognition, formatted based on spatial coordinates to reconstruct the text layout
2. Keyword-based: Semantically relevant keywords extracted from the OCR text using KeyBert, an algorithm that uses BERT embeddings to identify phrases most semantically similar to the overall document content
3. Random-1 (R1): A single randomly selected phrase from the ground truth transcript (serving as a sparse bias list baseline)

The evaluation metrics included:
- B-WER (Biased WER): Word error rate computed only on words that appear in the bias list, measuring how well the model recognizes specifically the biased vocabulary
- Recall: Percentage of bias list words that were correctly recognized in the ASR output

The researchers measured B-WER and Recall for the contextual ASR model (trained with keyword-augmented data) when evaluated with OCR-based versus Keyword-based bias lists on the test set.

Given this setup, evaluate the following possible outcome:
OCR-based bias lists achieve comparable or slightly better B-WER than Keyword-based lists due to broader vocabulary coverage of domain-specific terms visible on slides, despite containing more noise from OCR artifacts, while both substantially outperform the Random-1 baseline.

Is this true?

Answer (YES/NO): NO